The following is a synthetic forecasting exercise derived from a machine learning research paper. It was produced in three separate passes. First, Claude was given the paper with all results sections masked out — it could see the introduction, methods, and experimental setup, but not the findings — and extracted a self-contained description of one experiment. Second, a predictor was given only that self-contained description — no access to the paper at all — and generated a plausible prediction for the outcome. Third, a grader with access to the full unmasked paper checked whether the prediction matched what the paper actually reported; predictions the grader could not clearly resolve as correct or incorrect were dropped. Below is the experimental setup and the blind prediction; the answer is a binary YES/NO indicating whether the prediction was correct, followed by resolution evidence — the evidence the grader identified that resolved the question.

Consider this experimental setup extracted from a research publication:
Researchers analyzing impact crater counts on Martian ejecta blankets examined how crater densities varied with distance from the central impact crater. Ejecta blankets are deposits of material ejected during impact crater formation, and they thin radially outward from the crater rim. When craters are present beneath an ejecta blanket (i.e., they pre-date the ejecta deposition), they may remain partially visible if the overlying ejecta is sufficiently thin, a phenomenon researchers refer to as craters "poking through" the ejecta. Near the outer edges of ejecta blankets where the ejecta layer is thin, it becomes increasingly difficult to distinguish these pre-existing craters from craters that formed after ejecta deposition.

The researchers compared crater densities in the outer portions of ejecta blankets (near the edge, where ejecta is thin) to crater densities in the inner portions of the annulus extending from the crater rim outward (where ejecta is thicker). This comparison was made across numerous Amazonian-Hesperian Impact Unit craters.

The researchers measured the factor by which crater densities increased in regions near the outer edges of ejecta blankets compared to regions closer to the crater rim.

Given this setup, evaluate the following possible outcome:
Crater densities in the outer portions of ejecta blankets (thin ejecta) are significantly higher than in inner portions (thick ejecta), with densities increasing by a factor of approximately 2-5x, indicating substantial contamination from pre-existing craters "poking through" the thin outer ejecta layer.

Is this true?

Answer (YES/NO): YES